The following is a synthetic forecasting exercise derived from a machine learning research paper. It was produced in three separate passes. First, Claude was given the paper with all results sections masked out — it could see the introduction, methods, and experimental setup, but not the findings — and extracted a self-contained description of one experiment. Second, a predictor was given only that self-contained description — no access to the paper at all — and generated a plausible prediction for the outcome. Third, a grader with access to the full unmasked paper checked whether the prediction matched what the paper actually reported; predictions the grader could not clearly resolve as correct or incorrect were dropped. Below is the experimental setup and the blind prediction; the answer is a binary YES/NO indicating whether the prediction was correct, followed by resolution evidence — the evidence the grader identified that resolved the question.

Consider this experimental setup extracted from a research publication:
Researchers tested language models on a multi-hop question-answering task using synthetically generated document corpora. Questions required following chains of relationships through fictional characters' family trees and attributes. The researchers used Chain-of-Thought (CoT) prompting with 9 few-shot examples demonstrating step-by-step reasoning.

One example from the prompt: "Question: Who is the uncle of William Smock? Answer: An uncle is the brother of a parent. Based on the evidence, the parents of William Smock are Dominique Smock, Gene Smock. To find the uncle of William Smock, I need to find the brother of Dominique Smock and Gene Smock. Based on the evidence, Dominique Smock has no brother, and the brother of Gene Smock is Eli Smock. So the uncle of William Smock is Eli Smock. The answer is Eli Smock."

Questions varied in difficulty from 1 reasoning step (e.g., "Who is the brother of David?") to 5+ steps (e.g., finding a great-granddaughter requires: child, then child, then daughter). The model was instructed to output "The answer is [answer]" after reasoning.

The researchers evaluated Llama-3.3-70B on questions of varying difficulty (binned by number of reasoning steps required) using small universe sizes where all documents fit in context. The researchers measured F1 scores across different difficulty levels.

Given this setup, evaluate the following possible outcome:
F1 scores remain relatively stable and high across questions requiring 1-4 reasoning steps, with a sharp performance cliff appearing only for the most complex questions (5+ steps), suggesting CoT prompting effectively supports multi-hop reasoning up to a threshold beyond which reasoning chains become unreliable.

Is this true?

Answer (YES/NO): NO